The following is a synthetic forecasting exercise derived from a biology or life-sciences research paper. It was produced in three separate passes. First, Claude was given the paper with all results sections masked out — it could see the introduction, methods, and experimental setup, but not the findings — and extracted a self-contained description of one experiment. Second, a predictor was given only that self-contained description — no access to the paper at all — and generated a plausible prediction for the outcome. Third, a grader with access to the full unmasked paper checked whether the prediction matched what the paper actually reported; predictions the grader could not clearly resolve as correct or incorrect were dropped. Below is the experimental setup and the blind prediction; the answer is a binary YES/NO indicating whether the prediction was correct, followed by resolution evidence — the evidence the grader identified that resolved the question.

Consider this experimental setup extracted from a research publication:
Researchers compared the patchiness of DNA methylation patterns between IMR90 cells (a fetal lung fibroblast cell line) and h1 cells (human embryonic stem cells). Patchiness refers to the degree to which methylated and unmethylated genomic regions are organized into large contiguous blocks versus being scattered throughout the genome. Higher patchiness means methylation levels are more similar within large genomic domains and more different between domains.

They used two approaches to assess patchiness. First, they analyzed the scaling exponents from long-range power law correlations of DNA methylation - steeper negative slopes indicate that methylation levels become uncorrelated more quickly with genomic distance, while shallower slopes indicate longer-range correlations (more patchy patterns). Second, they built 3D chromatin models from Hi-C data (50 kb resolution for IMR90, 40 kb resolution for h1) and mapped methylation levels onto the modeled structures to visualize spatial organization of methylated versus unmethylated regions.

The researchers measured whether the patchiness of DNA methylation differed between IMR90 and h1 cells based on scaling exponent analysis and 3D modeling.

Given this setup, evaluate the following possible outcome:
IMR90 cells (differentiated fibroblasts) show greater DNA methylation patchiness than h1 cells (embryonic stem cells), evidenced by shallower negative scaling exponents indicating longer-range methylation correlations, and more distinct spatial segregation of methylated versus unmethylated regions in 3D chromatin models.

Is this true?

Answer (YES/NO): YES